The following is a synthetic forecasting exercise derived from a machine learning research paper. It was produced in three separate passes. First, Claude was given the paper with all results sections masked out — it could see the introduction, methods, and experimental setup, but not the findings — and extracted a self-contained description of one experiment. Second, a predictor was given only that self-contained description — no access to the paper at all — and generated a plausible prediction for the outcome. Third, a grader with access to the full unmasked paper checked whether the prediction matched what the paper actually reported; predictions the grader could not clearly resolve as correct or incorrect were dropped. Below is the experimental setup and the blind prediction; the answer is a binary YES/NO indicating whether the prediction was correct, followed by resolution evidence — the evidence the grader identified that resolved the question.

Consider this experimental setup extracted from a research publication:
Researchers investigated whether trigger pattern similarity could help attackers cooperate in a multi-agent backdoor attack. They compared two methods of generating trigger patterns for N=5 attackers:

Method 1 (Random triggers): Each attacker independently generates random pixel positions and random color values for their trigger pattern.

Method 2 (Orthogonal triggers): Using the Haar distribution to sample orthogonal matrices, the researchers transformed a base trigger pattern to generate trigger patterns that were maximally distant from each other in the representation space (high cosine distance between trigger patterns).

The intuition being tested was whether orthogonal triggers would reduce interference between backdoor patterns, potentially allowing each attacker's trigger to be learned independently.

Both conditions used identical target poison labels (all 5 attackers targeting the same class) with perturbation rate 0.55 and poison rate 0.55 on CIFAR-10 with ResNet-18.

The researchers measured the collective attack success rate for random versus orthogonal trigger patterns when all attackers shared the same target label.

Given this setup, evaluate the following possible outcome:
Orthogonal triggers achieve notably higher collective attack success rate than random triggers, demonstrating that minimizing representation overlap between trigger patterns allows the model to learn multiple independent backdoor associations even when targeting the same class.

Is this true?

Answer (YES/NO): NO